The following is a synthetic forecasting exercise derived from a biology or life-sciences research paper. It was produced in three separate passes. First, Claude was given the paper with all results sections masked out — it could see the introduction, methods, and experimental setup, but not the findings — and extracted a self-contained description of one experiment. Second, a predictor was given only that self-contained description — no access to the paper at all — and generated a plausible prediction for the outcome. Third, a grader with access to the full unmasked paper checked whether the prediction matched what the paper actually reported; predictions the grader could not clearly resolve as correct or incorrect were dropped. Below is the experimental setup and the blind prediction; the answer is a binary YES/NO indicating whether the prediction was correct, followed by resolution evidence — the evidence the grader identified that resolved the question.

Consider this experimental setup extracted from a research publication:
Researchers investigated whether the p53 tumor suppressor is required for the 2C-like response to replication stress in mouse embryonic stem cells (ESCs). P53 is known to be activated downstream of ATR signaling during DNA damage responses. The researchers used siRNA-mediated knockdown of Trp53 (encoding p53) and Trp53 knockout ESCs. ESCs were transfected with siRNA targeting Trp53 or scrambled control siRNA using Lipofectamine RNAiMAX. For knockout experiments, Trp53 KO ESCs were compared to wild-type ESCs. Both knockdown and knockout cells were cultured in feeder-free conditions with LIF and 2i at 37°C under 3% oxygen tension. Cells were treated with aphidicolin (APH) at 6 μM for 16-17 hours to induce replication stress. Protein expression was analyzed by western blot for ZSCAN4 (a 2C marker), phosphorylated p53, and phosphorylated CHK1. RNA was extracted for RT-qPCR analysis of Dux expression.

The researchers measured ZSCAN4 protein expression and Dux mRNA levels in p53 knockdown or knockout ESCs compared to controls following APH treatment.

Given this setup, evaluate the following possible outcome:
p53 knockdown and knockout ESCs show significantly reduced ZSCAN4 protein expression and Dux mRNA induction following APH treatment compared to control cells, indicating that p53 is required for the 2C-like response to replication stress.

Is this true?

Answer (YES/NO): NO